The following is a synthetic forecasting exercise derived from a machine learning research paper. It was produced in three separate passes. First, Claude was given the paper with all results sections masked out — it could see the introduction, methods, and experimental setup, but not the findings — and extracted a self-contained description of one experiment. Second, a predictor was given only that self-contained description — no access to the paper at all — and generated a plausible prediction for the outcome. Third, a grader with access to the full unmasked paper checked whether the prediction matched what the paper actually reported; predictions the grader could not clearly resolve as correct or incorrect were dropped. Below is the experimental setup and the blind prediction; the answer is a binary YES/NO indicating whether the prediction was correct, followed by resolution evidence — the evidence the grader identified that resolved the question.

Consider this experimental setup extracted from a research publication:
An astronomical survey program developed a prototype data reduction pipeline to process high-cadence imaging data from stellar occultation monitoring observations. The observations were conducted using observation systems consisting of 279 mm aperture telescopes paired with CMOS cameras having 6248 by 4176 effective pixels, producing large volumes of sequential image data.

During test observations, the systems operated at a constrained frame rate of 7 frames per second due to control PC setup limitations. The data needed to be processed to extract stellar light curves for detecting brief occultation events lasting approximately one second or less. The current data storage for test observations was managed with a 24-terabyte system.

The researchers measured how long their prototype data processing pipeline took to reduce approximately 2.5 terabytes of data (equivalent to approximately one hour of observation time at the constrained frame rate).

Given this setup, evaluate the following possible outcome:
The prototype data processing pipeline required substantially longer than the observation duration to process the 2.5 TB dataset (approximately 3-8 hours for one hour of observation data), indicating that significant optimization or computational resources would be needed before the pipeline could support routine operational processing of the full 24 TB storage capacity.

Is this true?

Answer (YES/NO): YES